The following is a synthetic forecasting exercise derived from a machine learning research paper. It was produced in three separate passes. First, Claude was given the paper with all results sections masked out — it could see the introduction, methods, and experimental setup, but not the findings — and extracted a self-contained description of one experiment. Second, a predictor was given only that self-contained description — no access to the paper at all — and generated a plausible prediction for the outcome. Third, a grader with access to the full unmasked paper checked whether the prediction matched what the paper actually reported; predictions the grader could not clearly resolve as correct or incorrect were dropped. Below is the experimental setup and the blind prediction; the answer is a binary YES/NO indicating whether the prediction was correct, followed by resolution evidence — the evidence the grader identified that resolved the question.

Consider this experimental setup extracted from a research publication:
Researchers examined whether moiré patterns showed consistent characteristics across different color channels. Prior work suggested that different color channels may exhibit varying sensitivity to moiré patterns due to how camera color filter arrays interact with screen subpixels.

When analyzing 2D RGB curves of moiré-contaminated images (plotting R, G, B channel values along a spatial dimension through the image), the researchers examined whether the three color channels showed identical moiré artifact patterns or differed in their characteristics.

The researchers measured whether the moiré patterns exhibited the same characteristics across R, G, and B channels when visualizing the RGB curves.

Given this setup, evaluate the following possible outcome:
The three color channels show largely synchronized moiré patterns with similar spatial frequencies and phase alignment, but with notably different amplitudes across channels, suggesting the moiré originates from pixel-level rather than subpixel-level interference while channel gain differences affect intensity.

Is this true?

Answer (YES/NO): NO